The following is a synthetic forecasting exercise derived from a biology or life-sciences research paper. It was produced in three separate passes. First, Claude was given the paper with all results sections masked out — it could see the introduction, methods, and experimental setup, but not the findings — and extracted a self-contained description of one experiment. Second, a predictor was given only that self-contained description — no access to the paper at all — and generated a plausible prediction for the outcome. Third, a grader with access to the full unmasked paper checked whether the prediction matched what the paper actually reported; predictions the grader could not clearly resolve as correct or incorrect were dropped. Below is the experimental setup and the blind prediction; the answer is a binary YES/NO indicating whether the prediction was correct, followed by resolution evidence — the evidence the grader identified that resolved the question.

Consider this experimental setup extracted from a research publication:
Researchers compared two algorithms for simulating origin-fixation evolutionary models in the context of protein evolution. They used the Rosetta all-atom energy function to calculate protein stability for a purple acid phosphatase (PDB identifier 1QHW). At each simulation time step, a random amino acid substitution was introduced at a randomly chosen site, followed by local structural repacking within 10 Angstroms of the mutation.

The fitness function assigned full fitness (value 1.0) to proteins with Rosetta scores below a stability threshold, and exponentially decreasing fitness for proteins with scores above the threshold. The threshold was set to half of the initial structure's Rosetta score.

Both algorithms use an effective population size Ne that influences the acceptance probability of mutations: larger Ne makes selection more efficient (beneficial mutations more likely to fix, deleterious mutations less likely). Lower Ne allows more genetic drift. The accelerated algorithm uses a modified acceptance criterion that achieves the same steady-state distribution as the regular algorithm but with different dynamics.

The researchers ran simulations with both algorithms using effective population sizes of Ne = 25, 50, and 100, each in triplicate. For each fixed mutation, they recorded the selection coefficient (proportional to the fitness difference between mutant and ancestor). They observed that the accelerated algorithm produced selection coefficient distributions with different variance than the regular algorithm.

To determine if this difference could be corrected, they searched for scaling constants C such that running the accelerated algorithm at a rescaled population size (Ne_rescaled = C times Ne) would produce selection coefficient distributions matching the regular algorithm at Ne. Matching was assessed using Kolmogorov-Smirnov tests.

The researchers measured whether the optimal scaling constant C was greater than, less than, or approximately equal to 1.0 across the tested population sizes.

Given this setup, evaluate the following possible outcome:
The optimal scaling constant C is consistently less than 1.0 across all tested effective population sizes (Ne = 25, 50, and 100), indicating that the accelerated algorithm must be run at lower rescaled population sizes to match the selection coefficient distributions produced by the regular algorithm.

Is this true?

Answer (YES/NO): YES